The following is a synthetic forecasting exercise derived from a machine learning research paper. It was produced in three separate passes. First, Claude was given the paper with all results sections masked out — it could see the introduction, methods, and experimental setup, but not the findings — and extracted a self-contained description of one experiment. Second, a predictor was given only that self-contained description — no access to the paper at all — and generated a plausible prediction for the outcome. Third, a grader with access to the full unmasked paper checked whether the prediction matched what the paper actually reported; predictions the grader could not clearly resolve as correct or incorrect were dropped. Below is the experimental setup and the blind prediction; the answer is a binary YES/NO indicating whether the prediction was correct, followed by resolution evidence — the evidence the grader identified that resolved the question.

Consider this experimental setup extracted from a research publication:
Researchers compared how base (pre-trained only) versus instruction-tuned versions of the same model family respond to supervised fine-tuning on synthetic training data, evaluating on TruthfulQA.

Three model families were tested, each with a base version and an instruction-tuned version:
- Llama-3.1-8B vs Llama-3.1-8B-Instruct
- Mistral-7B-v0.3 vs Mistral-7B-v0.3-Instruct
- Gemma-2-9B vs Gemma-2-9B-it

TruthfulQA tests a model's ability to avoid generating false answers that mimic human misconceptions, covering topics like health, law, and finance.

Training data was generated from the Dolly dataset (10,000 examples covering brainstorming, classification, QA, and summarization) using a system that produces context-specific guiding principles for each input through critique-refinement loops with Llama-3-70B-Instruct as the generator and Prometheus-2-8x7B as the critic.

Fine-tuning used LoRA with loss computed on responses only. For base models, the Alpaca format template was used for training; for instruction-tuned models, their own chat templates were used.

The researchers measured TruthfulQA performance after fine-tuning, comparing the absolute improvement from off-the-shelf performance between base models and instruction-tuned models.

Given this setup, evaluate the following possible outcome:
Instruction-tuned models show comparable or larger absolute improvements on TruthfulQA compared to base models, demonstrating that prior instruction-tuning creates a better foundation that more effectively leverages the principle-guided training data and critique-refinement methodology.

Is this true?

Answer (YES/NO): NO